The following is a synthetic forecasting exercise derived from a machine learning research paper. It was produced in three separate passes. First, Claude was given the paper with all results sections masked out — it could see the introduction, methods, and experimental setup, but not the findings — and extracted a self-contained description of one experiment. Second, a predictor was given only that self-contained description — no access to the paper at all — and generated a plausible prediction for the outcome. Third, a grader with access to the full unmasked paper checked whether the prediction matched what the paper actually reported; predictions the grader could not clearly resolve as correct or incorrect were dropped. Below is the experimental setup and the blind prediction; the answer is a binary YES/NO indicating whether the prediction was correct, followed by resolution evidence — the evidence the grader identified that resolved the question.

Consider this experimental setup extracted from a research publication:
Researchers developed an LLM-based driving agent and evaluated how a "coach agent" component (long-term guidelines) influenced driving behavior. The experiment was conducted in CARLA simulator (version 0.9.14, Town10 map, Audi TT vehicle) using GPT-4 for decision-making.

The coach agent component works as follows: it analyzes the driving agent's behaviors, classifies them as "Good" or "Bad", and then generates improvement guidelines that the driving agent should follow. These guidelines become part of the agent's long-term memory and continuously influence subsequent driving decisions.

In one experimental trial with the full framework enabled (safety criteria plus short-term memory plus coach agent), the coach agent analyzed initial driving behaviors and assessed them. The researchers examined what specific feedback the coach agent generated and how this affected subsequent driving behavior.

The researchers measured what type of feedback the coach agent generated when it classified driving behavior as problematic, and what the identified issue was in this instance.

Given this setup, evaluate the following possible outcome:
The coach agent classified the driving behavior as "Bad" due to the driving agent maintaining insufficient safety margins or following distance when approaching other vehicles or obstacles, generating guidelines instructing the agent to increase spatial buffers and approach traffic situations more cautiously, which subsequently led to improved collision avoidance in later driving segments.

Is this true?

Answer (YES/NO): NO